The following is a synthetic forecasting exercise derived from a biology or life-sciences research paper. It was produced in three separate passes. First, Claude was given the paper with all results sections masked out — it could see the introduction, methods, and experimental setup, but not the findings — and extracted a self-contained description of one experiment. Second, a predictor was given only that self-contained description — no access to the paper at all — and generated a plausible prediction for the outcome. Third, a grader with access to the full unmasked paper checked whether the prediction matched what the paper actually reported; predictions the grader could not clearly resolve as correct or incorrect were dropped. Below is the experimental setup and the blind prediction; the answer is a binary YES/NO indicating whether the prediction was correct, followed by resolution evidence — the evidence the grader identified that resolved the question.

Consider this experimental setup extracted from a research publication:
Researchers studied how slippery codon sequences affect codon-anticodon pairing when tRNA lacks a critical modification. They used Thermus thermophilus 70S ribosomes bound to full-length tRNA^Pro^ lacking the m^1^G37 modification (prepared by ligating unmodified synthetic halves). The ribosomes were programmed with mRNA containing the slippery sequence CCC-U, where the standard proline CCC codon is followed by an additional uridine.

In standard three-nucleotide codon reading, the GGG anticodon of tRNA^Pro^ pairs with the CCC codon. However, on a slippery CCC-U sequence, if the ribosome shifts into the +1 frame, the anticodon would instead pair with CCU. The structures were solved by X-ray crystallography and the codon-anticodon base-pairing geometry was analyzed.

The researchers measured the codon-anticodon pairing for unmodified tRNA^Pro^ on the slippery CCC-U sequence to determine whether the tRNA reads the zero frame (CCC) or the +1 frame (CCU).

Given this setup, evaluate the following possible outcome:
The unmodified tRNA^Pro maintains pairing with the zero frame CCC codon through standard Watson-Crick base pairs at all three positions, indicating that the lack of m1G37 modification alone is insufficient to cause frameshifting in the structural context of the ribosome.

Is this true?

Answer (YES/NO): NO